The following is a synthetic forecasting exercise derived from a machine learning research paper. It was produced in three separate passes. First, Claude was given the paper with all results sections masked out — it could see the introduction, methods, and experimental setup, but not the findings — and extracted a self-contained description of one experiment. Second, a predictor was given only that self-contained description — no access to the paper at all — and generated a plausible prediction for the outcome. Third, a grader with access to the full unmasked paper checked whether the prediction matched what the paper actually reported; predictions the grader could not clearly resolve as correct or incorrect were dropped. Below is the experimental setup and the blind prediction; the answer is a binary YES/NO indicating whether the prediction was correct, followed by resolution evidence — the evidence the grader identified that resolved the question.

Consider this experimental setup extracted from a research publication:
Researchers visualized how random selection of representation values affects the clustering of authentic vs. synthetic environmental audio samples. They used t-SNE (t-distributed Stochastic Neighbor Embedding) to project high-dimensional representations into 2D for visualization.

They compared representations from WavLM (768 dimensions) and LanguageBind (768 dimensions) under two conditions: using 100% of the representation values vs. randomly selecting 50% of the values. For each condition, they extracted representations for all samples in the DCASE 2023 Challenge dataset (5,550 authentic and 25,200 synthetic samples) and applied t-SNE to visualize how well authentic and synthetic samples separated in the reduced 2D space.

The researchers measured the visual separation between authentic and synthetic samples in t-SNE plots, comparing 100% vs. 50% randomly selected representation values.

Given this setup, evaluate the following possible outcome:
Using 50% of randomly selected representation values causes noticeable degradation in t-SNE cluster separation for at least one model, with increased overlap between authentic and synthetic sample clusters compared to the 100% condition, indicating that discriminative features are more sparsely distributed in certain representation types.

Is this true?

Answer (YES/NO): NO